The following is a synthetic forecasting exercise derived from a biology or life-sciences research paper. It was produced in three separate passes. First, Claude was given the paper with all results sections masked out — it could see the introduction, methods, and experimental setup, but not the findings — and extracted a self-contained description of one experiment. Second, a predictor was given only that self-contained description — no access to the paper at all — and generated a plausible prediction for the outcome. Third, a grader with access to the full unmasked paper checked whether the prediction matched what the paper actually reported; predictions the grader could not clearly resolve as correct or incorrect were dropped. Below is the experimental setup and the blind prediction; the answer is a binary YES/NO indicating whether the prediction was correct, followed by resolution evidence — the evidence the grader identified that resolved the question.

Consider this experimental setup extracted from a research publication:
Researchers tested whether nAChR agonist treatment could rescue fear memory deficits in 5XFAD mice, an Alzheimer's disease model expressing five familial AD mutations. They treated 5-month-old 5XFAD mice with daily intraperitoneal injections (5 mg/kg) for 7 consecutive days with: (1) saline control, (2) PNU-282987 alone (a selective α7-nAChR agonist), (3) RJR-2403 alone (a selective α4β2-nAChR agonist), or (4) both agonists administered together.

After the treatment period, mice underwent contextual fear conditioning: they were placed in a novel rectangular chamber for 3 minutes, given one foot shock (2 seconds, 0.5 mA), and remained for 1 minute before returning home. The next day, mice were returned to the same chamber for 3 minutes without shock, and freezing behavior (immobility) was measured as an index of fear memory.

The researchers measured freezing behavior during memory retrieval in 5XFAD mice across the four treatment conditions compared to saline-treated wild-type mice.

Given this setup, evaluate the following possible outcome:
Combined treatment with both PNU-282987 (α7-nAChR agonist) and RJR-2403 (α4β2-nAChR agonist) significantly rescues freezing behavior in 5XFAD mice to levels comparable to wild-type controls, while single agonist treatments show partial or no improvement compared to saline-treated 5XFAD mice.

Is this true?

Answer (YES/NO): YES